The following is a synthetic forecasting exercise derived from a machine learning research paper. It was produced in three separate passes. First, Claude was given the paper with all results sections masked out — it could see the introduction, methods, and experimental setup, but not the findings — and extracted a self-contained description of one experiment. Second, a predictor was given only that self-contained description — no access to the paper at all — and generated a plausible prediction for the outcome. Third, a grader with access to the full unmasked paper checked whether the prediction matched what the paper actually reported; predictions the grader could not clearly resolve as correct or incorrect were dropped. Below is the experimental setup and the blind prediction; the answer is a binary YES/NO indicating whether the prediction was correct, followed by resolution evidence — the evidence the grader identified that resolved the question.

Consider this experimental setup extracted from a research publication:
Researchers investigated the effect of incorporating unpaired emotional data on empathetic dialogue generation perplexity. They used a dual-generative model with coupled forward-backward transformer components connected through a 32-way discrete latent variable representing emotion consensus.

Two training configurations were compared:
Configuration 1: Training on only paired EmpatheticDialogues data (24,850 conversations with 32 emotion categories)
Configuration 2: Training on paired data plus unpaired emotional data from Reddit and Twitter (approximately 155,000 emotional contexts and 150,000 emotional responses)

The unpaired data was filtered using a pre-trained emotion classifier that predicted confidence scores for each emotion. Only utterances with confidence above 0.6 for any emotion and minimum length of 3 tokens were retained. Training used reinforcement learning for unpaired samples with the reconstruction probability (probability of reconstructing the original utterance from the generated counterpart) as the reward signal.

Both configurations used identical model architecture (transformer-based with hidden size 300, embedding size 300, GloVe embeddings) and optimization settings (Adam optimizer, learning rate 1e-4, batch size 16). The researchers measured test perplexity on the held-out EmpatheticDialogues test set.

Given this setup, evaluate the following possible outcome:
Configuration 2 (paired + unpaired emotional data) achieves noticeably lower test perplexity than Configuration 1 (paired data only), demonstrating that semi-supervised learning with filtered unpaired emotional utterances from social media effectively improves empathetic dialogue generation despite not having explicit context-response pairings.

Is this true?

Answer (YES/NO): YES